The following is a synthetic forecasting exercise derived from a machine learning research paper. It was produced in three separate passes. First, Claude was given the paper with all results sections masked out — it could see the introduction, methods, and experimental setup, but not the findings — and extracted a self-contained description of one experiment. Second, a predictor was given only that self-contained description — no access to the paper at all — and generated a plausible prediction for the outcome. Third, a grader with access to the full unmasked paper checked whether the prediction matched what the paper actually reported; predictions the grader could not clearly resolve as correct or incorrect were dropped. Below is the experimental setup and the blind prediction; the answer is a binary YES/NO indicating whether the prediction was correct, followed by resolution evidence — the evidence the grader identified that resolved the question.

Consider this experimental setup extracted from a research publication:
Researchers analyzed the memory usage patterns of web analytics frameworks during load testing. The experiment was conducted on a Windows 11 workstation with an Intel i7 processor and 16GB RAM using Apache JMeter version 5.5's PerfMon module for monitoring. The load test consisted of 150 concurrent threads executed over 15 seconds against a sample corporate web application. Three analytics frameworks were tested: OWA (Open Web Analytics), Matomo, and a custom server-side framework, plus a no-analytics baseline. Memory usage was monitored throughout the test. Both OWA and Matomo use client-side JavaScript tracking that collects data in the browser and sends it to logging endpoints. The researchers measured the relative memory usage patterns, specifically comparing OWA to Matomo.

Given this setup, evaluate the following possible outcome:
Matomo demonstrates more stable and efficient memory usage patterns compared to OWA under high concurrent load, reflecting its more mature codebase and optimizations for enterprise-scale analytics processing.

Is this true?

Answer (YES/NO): NO